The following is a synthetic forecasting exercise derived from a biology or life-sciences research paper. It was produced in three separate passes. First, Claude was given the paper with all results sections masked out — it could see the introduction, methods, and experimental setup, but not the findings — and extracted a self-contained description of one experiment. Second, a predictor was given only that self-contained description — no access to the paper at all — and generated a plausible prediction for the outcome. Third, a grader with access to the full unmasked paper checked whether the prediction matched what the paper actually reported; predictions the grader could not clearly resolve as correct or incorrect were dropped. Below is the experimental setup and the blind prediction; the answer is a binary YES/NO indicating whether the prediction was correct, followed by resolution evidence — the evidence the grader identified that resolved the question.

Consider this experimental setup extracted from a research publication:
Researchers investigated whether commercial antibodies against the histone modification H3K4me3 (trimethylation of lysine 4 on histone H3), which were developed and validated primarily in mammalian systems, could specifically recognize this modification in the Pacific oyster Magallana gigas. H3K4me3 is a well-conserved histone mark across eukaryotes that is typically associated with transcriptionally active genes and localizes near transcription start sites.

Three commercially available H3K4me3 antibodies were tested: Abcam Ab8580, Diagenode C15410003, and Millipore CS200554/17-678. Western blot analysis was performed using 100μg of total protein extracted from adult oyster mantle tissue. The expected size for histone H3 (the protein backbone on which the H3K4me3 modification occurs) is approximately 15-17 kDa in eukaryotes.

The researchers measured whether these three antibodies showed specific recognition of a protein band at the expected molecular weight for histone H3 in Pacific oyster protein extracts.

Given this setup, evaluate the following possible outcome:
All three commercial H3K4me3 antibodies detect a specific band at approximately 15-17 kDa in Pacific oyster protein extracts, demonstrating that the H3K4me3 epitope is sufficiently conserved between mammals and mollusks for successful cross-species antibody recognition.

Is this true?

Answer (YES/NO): YES